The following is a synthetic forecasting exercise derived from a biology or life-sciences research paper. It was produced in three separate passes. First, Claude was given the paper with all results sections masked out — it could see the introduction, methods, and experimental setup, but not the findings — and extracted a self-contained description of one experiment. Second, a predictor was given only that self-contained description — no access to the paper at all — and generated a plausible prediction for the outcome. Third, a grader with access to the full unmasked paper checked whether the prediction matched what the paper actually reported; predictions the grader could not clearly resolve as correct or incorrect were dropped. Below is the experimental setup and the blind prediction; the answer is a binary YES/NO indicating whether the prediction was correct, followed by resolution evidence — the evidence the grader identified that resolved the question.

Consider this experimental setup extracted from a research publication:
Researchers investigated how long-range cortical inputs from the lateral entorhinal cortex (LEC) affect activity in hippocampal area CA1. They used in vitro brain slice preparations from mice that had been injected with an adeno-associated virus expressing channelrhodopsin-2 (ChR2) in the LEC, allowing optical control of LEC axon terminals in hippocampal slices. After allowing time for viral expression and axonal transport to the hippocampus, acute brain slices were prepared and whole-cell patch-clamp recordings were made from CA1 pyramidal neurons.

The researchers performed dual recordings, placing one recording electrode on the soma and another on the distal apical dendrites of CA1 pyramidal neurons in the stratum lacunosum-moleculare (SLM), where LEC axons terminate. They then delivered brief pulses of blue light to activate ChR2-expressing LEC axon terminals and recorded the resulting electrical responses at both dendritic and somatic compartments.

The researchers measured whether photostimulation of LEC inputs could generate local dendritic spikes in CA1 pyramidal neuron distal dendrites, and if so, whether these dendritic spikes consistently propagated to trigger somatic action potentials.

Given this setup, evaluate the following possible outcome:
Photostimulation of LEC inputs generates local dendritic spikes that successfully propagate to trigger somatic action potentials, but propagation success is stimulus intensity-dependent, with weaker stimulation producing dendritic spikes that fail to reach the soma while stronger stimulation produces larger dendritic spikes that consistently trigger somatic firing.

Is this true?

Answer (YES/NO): NO